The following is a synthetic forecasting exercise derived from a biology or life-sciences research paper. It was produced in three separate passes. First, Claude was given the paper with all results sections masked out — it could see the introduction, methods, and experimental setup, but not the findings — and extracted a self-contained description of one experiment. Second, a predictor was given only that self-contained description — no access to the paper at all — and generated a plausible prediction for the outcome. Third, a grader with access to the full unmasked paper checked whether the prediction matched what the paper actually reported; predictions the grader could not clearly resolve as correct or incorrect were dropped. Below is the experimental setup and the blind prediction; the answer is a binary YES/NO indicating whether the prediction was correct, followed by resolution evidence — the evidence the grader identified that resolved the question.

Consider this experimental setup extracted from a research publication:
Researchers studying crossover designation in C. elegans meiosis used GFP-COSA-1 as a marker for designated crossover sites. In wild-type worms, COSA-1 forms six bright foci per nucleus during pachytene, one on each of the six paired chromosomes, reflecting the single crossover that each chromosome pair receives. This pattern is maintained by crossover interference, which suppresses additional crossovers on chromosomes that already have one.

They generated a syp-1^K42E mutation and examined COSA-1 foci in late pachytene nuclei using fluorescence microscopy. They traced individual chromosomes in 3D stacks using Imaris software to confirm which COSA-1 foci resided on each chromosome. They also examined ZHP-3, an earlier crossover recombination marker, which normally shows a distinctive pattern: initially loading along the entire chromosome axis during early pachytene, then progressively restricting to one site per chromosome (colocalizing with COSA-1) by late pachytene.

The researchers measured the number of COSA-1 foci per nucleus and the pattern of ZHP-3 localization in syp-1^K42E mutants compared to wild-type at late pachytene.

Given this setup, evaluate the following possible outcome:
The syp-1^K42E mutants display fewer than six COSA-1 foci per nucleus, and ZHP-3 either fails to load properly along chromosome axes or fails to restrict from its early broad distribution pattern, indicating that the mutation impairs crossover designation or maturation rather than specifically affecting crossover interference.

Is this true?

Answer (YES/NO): NO